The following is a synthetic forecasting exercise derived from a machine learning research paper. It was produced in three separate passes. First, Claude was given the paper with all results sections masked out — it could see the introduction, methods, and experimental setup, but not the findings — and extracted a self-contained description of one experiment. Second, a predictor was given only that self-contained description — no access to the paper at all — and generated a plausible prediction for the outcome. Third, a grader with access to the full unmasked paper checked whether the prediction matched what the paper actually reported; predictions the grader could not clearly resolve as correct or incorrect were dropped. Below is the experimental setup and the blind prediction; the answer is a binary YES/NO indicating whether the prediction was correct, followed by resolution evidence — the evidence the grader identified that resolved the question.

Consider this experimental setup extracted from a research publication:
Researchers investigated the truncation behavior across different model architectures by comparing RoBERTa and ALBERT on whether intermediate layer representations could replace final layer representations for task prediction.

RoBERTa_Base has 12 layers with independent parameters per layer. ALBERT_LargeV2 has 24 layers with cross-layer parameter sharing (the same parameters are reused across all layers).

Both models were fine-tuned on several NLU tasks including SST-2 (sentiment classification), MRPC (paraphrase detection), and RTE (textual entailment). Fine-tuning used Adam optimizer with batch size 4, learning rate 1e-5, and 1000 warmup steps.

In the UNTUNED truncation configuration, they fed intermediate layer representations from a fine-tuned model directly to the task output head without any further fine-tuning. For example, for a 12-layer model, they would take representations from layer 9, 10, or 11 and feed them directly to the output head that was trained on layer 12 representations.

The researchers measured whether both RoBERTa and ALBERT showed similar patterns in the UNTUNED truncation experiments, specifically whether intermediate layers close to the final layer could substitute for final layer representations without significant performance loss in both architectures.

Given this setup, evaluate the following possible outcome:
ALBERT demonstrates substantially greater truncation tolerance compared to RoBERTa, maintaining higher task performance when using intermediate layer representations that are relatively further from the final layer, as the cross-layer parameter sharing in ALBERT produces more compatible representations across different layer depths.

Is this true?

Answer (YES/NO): YES